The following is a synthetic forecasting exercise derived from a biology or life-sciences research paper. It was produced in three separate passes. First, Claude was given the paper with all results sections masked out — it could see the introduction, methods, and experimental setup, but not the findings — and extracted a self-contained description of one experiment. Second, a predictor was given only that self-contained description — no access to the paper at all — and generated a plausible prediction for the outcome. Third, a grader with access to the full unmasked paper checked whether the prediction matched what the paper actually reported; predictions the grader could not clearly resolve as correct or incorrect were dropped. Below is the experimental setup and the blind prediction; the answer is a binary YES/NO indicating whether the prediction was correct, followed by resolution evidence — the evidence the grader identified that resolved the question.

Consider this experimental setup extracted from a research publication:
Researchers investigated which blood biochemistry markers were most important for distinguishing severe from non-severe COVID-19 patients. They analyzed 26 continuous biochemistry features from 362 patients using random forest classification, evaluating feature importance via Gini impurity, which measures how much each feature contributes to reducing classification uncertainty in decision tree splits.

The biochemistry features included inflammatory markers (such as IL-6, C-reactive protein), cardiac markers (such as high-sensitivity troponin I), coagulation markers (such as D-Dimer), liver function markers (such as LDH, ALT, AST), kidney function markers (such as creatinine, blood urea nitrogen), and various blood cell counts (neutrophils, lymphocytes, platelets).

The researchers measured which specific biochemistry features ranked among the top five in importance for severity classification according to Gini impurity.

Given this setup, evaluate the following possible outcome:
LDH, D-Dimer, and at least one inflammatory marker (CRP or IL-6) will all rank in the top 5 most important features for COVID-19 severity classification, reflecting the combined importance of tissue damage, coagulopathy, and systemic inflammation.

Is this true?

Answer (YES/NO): YES